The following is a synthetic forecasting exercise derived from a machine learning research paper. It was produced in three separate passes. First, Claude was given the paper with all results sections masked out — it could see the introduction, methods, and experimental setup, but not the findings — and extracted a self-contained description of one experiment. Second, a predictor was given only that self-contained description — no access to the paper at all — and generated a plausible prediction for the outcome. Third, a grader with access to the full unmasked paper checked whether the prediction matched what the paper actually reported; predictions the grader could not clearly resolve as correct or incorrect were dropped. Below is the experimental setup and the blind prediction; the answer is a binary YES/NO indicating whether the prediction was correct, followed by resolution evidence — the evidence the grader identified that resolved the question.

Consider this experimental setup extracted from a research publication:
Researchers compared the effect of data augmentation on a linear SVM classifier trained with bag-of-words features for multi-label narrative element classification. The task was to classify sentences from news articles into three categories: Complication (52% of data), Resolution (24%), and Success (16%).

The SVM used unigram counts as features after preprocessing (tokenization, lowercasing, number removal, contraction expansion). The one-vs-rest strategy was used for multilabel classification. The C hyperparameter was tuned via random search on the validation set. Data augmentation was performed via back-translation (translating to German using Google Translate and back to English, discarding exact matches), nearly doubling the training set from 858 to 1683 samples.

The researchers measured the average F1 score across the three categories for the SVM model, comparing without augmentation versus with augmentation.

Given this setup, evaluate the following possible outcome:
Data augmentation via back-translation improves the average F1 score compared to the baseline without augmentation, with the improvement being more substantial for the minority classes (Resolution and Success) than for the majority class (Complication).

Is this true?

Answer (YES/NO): NO